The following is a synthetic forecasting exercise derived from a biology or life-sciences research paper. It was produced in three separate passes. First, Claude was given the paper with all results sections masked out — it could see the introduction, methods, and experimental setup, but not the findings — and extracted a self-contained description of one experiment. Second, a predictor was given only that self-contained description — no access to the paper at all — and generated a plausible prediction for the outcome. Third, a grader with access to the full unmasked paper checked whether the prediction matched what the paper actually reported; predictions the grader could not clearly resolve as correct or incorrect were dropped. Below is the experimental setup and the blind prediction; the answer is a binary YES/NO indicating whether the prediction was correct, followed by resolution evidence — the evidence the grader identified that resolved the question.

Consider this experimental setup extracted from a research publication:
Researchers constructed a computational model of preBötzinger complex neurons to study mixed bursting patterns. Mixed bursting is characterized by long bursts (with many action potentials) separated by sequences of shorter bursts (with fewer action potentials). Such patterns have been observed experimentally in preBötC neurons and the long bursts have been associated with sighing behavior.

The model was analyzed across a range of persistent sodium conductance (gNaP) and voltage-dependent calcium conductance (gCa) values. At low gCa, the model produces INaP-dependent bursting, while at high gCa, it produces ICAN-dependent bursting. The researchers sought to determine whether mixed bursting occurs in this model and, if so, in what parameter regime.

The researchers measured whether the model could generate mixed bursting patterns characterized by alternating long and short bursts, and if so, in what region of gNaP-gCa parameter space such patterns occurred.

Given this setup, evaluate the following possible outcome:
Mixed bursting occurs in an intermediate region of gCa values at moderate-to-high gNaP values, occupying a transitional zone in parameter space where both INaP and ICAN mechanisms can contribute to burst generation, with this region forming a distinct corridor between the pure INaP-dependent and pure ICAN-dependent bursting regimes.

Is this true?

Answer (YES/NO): YES